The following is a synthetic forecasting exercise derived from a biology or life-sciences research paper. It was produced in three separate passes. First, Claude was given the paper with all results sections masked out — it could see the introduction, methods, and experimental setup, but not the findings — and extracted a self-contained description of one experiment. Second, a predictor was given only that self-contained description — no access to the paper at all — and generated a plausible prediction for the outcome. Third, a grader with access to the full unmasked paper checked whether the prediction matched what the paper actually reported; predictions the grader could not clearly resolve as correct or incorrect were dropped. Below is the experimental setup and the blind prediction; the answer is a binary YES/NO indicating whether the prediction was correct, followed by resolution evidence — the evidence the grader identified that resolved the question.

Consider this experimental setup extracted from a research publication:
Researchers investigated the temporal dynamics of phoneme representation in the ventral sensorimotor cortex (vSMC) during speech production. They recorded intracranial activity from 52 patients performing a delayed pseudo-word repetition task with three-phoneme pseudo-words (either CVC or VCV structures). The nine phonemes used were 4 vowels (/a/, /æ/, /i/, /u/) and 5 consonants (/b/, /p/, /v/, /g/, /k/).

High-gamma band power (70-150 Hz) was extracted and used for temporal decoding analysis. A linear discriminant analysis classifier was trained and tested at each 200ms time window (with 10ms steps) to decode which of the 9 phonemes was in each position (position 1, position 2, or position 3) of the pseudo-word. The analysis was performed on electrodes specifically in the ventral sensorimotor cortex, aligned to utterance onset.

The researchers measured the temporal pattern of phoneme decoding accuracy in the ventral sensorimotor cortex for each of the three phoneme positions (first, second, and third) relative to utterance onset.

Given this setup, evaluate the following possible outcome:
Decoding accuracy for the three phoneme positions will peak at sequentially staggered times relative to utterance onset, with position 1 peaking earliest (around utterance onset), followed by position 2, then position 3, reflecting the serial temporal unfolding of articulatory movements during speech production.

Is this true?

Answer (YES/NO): YES